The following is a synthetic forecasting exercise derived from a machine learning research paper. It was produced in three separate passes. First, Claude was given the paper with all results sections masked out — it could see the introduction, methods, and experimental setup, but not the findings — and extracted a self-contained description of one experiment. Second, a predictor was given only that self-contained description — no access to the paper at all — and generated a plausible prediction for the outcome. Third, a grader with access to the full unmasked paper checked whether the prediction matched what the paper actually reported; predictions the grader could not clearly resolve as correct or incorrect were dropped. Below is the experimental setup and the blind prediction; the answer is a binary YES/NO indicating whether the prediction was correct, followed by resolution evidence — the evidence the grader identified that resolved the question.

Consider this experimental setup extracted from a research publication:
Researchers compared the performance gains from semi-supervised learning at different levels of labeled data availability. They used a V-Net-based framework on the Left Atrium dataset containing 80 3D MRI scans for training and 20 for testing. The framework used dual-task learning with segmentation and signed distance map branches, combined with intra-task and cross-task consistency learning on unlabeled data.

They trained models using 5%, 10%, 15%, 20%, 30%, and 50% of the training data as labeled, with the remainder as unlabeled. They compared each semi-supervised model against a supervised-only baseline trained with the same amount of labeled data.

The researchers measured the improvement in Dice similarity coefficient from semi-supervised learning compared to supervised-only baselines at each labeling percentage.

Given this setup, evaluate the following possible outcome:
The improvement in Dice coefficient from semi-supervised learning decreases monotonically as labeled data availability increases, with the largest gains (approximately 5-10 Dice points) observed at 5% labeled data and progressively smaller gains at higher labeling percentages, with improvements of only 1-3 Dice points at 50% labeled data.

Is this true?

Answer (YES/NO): NO